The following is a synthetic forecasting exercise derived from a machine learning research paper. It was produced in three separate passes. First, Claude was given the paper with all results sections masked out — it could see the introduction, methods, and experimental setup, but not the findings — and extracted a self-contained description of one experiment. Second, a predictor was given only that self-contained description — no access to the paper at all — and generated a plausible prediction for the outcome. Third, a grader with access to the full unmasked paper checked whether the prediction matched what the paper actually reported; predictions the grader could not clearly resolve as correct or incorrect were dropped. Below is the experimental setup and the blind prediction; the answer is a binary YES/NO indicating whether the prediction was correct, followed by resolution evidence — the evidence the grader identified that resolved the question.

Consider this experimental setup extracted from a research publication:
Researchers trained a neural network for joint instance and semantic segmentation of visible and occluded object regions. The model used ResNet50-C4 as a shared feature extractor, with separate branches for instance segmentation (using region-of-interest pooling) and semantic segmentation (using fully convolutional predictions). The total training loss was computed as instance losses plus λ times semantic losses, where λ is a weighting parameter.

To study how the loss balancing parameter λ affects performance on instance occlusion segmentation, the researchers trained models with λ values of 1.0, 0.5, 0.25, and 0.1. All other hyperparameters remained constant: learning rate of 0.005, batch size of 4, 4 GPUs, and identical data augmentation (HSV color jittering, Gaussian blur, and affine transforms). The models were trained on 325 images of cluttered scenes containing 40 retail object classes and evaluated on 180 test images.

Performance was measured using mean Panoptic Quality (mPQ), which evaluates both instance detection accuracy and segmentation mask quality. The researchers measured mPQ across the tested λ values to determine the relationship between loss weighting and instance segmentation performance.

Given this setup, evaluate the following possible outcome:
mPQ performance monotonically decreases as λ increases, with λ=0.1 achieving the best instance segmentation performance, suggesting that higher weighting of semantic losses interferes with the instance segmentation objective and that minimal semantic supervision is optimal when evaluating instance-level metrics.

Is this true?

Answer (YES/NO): NO